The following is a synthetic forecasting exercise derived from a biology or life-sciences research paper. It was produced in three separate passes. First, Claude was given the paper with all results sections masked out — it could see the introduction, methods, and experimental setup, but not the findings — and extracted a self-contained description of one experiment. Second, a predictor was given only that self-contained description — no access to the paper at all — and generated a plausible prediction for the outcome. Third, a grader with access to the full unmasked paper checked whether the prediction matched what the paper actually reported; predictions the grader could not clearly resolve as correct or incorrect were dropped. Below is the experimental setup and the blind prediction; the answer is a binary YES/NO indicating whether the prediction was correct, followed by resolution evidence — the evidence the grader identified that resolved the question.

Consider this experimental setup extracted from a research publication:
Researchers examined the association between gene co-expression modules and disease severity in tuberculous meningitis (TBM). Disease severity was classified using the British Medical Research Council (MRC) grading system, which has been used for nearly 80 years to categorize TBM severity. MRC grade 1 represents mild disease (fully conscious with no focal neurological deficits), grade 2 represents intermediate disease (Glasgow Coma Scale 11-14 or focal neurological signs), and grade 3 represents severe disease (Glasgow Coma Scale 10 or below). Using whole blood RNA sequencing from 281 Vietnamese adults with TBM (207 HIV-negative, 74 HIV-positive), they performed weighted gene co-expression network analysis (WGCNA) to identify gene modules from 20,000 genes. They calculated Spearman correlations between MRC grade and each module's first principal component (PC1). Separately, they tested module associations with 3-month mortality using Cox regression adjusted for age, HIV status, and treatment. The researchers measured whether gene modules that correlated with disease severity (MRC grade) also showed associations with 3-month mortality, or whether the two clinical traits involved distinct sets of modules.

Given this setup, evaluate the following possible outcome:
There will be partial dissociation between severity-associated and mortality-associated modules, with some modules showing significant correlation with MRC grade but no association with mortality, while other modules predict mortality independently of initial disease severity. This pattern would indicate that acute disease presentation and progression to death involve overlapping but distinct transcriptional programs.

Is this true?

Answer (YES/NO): NO